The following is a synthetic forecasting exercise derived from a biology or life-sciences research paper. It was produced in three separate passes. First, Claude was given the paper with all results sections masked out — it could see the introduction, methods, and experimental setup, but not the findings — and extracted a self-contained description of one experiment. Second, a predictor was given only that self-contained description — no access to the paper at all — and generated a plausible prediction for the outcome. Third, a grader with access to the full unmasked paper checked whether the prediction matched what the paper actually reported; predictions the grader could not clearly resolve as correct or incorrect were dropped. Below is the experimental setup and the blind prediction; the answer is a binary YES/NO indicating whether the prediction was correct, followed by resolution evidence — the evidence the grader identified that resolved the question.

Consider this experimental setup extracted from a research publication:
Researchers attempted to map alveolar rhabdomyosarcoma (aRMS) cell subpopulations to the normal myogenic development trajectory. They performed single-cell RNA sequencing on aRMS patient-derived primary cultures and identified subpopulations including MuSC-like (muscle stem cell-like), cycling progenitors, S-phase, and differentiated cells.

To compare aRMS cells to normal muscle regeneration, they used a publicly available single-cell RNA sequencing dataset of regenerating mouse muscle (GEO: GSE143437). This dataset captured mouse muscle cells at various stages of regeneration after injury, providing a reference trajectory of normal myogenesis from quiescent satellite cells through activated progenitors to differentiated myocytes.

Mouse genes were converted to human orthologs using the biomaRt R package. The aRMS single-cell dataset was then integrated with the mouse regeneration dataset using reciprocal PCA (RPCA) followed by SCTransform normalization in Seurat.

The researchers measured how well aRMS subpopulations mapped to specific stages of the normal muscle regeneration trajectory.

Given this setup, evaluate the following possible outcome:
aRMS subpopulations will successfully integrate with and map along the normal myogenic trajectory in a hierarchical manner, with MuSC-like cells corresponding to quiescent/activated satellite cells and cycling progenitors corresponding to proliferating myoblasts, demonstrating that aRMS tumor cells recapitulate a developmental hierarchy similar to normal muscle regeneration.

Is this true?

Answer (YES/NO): YES